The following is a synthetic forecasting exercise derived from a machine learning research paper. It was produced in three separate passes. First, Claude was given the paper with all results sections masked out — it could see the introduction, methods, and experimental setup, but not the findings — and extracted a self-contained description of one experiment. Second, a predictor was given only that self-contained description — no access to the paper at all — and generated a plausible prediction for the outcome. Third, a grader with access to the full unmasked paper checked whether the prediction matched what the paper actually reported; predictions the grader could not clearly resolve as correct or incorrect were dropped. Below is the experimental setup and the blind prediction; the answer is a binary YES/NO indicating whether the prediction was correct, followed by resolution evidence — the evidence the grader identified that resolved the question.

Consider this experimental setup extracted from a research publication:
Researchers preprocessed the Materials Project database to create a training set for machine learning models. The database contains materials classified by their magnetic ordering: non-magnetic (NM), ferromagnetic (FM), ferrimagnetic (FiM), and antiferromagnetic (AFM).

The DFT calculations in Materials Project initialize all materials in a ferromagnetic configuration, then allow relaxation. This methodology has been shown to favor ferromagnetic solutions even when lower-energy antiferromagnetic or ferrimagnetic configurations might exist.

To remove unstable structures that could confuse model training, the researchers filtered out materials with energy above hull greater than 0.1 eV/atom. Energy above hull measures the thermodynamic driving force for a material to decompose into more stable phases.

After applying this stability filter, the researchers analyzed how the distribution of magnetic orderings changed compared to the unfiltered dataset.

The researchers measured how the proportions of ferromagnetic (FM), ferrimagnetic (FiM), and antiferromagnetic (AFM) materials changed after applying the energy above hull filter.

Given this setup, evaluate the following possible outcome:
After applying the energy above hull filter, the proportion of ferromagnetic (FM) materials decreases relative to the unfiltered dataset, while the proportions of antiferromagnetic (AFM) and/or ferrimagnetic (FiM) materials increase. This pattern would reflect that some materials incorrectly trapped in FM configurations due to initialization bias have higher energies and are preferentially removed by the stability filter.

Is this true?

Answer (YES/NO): YES